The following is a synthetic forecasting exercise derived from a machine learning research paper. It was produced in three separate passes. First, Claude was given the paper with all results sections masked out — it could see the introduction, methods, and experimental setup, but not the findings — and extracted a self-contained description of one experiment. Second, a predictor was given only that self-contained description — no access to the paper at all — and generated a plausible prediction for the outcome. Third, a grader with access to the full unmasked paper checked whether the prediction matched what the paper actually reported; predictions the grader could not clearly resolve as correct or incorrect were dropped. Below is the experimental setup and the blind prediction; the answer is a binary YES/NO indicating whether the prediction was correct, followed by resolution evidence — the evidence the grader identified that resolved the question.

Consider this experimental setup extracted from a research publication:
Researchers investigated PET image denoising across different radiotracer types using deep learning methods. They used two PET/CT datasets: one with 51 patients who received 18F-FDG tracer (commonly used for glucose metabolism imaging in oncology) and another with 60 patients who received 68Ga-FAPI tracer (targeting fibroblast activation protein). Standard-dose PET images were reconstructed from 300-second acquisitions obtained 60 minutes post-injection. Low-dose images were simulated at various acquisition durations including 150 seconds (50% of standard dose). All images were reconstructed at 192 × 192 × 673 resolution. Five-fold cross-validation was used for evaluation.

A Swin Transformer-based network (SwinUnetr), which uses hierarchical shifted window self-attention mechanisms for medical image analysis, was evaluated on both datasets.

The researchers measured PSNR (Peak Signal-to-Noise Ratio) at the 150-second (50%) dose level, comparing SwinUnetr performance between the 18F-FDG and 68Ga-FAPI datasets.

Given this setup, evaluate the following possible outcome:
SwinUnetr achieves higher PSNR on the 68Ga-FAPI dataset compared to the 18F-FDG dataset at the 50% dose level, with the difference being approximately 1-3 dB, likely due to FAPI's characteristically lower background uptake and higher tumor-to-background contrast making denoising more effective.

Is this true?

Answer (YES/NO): NO